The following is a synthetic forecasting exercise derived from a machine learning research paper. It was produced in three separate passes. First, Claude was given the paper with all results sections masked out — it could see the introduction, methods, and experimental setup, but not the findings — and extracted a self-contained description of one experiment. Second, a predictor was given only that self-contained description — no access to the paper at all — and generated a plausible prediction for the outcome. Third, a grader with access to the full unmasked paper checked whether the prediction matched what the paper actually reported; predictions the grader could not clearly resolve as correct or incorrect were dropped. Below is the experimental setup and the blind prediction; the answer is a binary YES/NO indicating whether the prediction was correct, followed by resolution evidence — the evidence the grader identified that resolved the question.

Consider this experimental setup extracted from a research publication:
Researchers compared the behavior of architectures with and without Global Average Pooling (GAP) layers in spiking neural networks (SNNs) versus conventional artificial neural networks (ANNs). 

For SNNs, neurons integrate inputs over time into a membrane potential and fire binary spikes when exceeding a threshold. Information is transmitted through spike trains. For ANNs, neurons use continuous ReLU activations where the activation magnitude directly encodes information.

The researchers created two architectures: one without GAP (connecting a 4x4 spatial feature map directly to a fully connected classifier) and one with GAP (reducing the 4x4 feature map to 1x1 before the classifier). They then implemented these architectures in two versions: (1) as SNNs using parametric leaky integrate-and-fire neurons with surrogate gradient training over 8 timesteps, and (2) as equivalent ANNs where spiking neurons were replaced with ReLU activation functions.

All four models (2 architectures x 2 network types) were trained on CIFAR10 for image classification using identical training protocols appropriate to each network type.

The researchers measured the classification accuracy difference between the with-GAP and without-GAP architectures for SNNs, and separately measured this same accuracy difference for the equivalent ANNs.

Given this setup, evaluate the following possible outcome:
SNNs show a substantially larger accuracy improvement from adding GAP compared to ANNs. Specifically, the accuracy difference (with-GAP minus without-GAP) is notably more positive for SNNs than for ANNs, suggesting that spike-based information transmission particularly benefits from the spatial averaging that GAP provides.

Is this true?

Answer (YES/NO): NO